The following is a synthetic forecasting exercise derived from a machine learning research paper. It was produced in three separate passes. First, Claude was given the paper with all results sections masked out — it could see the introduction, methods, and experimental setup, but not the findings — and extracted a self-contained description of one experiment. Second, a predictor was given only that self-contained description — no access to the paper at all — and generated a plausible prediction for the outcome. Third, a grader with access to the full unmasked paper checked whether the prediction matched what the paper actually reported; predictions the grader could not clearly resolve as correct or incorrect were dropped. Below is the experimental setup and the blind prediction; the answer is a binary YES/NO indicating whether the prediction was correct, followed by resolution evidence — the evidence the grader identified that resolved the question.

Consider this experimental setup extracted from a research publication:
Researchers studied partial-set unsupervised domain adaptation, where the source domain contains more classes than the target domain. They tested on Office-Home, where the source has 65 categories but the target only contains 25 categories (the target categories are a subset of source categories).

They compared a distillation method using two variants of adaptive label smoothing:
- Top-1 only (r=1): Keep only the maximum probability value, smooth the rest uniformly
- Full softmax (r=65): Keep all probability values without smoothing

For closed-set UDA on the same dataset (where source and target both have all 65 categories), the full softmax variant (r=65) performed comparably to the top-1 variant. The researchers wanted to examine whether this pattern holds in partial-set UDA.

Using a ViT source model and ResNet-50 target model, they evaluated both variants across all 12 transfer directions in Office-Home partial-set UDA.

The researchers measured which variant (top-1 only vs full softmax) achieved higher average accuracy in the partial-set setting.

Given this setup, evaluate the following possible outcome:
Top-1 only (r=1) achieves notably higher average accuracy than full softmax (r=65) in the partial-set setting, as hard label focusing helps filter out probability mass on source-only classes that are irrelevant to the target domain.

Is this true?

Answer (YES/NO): YES